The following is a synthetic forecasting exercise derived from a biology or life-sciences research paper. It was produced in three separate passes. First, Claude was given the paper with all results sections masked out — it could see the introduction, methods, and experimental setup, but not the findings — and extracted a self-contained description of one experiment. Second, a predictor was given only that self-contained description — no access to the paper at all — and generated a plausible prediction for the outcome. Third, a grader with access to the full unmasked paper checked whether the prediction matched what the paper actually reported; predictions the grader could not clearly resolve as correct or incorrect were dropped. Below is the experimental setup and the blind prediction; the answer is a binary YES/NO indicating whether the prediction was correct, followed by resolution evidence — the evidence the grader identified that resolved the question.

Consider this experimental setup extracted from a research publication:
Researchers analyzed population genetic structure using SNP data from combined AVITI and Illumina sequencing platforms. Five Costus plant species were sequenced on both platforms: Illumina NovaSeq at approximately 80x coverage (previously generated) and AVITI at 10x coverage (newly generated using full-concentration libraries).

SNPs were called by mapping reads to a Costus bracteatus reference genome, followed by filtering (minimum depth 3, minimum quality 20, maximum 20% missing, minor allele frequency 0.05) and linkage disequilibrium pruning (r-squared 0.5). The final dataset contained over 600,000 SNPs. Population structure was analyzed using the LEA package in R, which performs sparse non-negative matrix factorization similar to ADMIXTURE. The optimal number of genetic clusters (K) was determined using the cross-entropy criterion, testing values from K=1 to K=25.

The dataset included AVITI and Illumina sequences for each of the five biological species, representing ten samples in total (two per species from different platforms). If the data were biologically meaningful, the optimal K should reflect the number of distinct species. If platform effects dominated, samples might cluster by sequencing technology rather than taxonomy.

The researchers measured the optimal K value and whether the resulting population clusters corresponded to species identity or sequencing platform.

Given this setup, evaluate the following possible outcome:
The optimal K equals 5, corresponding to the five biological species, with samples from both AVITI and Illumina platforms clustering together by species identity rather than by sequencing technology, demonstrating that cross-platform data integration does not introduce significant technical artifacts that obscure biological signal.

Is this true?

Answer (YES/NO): NO